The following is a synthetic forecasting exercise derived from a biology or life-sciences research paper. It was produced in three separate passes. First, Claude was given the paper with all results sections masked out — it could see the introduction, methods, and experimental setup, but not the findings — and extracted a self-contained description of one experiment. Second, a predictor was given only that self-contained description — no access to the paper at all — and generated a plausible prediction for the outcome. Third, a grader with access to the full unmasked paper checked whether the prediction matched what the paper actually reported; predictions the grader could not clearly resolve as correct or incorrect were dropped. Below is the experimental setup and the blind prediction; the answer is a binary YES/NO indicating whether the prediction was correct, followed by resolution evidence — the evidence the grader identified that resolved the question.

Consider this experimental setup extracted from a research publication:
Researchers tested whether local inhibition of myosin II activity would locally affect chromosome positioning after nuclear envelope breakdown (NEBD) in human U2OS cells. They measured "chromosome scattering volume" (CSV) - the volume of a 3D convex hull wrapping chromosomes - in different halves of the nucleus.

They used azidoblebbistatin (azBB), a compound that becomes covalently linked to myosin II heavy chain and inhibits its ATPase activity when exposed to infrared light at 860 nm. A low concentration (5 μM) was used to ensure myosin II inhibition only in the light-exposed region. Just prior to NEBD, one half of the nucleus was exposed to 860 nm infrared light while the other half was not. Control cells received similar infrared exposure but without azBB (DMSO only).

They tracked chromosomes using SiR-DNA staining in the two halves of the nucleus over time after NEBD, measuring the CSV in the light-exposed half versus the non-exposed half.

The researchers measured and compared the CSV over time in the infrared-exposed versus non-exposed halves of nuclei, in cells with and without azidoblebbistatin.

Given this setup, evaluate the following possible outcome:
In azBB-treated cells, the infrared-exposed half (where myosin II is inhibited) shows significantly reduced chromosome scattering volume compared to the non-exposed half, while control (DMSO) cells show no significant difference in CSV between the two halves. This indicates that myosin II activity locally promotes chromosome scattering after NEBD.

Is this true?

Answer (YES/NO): NO